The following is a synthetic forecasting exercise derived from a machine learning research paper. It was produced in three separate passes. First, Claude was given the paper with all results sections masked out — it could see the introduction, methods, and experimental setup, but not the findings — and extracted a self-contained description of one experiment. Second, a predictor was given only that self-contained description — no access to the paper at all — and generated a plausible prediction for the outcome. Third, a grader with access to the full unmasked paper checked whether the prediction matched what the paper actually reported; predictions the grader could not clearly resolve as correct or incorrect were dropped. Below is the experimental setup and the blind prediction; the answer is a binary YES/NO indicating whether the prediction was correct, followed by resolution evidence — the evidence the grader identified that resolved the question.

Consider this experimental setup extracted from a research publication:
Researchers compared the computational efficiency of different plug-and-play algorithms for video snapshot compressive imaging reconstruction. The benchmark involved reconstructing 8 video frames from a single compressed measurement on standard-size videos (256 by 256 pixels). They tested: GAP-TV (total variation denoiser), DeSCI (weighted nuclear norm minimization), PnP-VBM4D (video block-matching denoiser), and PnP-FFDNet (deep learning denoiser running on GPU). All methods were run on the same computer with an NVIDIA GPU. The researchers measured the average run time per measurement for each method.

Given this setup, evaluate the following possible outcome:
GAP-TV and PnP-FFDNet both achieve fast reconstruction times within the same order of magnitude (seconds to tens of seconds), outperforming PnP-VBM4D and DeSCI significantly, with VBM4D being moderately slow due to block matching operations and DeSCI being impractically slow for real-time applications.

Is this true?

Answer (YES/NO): YES